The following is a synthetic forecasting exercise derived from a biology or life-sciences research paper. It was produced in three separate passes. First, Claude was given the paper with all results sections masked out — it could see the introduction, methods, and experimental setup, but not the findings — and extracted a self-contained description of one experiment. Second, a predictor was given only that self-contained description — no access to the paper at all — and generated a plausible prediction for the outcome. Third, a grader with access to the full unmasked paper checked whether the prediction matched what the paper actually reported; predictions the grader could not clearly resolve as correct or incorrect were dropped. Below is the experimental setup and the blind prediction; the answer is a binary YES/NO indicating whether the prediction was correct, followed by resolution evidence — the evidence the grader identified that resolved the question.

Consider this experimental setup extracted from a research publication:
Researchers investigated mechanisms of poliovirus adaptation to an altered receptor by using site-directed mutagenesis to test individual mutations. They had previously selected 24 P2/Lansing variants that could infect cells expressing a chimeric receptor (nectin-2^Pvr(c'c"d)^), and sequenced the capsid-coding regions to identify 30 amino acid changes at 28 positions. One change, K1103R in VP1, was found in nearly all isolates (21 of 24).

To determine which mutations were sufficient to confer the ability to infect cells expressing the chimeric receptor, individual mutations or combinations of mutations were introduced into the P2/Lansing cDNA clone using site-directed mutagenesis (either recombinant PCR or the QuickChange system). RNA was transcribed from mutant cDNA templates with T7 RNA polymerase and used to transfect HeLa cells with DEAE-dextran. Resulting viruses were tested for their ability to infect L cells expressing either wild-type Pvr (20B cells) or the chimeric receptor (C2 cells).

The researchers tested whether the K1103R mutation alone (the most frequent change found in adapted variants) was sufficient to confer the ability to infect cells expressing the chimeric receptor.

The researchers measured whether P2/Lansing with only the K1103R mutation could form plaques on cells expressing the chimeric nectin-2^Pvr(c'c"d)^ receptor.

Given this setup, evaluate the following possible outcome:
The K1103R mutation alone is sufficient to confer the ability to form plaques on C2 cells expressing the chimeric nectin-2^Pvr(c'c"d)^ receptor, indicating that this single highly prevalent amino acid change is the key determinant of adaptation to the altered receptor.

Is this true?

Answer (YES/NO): YES